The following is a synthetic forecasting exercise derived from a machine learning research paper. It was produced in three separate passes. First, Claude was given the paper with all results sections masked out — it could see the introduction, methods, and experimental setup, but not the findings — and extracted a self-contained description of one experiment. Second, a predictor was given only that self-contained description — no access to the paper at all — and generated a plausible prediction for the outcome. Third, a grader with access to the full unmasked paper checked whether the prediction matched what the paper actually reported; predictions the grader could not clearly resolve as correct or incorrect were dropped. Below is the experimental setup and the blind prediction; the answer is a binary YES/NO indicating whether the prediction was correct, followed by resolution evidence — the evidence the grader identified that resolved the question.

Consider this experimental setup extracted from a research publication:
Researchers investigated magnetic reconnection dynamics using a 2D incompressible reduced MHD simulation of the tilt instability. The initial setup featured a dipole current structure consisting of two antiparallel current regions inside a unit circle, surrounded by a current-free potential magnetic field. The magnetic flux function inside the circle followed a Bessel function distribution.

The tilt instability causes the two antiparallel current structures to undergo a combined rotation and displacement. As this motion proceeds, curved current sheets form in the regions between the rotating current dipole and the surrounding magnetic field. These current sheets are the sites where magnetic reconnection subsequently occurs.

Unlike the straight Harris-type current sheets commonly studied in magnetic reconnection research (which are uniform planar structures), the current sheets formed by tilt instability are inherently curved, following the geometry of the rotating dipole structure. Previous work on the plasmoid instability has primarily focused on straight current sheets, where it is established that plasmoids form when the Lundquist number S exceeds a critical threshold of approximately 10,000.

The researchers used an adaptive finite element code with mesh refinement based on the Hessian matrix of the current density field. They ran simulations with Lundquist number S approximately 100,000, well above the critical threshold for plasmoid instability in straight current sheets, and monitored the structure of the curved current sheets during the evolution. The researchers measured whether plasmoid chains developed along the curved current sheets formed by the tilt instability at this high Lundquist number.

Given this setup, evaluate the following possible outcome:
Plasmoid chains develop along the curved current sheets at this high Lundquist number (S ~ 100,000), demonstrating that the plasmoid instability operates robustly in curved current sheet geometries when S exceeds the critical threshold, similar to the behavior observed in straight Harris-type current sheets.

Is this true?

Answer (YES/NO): YES